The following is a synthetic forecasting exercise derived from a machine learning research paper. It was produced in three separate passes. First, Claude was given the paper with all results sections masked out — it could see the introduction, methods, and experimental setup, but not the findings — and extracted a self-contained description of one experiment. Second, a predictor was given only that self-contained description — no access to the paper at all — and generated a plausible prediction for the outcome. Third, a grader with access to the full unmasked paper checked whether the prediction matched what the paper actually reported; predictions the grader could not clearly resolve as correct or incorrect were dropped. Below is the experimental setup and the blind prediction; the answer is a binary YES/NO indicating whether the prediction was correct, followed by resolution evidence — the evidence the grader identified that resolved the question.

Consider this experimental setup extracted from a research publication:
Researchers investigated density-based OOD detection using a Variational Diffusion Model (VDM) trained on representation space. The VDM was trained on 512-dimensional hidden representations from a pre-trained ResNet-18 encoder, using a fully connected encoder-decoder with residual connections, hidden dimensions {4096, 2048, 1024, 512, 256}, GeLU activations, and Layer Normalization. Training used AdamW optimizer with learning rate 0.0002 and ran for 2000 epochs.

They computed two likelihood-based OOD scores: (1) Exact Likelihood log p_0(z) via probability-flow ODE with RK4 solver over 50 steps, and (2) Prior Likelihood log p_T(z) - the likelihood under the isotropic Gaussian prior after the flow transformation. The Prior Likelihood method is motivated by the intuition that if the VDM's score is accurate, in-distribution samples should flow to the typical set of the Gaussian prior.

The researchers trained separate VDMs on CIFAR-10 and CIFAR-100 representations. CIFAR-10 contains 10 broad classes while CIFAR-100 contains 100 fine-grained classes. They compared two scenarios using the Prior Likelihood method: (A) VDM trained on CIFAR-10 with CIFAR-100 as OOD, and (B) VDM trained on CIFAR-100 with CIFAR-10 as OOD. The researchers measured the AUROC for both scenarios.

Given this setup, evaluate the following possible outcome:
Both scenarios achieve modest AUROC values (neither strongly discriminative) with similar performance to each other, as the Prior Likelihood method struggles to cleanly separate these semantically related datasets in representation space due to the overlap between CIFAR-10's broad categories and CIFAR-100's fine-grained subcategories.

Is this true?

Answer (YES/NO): NO